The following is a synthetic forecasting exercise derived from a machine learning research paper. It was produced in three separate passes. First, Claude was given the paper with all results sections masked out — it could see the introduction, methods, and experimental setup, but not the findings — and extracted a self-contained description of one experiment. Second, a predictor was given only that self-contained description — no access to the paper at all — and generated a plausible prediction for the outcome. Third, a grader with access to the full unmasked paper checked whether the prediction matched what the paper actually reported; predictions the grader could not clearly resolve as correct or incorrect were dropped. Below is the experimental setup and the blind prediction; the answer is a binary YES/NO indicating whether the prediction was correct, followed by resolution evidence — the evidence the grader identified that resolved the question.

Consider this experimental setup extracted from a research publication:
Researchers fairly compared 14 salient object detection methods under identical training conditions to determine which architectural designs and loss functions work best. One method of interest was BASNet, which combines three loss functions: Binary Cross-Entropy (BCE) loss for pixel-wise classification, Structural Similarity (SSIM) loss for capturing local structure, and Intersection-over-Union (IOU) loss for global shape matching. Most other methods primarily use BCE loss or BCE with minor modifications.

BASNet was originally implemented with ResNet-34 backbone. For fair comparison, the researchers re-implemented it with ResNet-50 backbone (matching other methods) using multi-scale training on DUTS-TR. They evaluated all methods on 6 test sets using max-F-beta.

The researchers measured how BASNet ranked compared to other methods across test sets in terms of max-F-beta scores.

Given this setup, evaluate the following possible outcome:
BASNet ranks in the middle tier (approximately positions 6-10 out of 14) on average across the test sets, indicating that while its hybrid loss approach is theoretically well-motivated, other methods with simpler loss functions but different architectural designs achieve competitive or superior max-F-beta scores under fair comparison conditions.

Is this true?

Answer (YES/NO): NO